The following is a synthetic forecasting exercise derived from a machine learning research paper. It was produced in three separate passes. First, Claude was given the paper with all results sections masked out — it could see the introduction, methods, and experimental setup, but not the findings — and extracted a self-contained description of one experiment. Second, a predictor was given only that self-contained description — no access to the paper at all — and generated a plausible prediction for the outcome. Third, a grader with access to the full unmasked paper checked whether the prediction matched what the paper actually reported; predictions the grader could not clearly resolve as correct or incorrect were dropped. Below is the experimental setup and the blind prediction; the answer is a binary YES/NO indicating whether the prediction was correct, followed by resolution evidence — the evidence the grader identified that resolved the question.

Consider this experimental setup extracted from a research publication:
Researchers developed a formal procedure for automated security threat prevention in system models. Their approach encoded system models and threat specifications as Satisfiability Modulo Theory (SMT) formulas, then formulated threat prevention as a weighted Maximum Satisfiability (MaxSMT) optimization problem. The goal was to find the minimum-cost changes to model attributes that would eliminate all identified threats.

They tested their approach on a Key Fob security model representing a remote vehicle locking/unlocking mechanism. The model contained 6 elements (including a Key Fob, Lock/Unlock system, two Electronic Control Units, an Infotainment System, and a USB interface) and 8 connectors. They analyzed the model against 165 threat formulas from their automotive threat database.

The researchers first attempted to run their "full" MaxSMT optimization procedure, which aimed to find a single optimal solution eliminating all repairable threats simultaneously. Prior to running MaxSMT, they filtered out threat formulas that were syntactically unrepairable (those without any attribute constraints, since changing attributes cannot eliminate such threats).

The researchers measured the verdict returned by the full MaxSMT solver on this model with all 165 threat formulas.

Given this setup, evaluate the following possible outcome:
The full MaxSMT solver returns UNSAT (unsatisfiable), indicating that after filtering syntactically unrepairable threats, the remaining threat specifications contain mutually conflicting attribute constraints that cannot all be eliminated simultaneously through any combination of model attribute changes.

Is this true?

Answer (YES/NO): YES